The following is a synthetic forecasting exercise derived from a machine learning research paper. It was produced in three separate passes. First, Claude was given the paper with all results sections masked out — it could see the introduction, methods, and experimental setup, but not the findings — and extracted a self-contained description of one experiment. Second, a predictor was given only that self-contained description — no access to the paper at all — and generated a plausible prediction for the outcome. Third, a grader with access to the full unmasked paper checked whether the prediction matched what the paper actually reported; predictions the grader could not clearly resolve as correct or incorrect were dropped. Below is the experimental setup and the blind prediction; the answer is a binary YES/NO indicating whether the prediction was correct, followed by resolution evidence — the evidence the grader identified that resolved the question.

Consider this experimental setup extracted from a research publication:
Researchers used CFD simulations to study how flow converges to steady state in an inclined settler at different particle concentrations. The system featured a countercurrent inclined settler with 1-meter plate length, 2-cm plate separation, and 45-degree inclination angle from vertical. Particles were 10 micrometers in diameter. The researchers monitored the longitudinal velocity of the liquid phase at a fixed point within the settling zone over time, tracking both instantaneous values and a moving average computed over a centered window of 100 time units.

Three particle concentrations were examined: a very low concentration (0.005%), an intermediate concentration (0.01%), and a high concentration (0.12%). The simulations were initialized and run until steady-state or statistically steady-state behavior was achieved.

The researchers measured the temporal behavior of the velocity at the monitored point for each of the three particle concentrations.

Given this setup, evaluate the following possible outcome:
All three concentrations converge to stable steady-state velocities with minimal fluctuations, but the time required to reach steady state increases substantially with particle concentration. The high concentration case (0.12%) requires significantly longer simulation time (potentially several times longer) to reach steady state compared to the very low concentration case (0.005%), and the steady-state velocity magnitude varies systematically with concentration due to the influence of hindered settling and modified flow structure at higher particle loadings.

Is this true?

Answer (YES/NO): NO